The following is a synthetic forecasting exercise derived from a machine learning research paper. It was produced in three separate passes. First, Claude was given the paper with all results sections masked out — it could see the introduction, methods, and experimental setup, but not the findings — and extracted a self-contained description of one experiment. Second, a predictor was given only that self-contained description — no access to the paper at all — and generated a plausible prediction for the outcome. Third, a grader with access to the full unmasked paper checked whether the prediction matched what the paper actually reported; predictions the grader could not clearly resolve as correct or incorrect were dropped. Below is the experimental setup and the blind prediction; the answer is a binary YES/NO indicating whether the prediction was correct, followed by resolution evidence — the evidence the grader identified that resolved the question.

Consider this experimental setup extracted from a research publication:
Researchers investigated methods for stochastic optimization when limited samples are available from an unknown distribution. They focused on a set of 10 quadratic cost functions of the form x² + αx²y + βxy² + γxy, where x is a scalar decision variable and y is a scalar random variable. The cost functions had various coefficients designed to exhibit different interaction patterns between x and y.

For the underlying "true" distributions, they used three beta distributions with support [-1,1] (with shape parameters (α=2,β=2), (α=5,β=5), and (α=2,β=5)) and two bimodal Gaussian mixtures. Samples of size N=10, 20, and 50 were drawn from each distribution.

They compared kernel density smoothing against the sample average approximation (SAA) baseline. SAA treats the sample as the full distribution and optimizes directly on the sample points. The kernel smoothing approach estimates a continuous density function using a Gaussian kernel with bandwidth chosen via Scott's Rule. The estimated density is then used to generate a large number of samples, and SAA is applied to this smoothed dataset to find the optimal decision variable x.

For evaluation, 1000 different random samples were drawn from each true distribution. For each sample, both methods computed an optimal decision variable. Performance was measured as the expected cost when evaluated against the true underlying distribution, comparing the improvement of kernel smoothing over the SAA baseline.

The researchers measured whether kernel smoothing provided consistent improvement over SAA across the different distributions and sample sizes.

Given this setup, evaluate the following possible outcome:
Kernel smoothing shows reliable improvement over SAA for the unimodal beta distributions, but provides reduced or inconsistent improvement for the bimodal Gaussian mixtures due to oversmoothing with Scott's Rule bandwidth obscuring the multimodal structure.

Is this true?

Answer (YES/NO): NO